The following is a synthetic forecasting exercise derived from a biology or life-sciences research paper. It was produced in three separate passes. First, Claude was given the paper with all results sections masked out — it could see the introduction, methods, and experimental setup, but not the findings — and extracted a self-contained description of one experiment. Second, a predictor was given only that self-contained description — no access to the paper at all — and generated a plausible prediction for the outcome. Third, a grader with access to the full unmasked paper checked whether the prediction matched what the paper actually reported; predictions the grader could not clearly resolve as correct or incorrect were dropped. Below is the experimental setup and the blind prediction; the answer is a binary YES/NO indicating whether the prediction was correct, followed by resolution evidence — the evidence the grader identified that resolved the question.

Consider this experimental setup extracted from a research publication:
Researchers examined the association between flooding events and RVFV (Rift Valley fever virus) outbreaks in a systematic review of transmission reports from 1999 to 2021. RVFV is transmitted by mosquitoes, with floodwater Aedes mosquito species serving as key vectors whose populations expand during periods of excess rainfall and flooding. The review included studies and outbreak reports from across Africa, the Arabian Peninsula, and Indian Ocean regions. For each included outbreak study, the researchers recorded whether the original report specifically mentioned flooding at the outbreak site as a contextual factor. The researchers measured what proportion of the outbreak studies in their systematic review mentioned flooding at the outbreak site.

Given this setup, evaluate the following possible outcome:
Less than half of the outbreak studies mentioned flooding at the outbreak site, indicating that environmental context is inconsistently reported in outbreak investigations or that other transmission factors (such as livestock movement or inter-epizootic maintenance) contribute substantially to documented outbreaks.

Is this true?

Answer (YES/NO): YES